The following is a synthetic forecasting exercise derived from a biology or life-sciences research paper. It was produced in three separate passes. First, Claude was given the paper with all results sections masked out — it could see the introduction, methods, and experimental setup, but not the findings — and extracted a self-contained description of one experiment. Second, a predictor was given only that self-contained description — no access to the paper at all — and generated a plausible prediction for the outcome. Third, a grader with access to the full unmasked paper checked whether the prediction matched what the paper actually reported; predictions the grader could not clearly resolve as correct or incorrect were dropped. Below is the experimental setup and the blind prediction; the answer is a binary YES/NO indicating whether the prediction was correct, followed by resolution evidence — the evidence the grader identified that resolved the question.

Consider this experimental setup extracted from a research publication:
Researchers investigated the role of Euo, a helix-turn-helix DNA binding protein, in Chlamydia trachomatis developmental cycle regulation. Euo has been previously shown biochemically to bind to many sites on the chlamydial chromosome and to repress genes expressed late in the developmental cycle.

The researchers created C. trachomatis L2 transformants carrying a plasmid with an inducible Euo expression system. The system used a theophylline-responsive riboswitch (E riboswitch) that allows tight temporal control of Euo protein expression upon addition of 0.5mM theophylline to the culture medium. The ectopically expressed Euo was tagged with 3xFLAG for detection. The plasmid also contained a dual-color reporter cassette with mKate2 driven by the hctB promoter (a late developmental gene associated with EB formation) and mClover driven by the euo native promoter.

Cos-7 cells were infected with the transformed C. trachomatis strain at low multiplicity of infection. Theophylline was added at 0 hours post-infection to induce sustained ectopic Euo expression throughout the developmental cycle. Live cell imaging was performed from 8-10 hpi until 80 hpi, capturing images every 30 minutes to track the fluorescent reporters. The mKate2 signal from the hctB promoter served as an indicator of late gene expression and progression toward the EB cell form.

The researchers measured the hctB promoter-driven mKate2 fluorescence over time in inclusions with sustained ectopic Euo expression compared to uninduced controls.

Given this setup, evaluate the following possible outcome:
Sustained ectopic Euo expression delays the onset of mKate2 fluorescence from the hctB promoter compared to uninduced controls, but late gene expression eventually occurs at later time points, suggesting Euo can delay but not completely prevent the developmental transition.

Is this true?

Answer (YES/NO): NO